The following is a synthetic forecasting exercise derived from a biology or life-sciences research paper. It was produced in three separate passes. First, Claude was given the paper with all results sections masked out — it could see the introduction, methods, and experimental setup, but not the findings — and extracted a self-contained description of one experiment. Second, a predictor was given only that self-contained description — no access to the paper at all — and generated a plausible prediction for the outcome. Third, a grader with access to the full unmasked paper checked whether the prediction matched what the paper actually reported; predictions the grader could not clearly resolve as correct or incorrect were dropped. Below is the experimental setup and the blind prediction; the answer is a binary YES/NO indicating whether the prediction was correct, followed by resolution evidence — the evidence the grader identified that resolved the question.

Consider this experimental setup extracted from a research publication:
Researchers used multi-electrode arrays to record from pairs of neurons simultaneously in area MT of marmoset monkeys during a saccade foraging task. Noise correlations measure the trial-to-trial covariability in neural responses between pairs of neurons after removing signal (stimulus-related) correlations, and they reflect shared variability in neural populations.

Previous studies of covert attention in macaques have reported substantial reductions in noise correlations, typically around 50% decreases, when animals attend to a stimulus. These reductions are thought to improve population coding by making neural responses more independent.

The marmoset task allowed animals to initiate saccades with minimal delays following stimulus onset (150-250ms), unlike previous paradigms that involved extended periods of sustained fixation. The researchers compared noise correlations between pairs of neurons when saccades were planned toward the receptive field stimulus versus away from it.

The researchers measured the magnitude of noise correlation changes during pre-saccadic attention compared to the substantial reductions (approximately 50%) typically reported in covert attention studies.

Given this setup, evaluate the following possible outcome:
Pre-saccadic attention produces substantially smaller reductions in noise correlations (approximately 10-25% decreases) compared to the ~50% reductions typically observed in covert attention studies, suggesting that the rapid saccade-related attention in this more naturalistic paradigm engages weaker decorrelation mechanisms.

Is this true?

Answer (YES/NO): NO